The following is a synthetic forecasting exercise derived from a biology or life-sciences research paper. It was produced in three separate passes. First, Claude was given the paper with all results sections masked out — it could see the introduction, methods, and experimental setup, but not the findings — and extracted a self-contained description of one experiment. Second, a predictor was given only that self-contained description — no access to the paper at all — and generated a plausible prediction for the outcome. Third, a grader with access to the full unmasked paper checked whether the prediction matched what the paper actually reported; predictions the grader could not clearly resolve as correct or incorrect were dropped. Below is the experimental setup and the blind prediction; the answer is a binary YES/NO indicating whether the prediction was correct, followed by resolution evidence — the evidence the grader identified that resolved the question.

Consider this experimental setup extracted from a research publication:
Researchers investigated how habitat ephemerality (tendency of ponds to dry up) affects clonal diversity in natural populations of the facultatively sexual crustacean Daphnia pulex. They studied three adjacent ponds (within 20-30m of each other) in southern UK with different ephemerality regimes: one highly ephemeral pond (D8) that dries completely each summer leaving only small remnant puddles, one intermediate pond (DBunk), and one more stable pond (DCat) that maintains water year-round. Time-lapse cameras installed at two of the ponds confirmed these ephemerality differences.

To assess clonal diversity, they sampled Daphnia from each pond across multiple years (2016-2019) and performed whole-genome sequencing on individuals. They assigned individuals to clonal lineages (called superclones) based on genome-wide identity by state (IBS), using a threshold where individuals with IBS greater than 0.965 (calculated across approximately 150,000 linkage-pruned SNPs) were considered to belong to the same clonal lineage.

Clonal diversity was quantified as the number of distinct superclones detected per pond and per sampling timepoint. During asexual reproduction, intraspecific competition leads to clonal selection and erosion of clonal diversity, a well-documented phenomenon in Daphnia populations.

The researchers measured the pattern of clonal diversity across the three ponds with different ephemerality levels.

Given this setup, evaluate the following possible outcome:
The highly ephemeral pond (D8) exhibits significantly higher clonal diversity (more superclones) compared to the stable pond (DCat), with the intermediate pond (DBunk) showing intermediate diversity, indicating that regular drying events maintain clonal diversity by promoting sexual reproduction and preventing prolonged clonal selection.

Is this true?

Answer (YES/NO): NO